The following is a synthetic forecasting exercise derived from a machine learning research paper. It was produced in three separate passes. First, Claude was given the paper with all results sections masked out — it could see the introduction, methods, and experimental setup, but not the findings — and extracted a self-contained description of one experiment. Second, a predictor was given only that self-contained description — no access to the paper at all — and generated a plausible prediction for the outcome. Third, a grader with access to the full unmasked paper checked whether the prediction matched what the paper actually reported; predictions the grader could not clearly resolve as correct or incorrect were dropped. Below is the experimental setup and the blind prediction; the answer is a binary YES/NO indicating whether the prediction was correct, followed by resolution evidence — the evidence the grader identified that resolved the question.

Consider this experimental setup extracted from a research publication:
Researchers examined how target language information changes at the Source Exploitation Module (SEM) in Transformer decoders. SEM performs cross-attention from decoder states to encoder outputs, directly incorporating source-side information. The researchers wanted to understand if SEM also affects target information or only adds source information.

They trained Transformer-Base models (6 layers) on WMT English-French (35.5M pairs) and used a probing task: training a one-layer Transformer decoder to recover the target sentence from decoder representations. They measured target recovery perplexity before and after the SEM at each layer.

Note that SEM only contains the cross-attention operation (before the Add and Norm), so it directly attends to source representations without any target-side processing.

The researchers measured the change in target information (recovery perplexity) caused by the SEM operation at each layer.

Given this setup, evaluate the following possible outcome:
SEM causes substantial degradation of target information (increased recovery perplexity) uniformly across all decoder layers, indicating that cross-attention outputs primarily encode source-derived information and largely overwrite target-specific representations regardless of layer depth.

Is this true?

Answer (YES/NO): NO